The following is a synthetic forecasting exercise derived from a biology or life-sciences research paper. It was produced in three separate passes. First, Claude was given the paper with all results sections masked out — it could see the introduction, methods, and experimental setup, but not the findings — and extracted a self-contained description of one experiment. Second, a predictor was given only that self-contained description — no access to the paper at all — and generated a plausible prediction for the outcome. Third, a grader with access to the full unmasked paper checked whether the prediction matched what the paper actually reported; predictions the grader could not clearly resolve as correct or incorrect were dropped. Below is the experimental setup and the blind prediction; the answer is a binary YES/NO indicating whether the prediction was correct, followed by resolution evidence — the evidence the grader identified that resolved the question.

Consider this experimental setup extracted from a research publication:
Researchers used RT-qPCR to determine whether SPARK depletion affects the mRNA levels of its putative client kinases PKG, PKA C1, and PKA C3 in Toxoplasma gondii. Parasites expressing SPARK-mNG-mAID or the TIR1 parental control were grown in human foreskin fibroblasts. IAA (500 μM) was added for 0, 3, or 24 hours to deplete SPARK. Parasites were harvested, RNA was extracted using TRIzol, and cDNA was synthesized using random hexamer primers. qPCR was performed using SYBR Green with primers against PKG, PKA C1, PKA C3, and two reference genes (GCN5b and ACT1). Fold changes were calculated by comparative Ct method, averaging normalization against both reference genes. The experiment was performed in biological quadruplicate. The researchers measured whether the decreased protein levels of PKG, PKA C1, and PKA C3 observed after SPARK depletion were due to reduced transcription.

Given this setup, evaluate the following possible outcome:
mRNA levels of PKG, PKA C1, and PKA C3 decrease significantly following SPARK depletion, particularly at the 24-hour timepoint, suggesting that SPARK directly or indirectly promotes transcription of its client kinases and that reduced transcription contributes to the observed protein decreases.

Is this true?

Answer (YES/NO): NO